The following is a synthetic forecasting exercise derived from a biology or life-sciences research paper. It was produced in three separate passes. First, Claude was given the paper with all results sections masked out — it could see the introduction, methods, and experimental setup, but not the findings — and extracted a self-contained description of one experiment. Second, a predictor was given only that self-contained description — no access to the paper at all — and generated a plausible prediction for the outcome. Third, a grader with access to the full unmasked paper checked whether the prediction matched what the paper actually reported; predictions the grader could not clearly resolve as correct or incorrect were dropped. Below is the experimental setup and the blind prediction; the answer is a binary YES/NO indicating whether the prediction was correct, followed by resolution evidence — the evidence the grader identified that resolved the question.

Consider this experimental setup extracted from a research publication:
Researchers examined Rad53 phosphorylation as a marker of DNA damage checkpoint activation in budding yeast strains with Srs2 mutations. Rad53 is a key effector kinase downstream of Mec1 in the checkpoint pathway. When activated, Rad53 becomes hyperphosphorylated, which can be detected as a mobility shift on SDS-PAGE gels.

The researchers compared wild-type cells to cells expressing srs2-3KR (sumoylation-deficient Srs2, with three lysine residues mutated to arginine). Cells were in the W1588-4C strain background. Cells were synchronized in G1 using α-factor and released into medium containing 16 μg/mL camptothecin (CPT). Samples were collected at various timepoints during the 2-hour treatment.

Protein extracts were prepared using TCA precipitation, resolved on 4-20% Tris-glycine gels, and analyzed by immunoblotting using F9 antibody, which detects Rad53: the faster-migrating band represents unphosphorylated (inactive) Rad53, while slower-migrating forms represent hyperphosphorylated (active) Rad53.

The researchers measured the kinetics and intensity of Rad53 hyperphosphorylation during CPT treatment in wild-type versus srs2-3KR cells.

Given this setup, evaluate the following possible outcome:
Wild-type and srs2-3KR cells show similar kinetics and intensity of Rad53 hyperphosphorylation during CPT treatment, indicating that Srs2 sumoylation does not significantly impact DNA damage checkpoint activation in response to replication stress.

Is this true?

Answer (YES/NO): NO